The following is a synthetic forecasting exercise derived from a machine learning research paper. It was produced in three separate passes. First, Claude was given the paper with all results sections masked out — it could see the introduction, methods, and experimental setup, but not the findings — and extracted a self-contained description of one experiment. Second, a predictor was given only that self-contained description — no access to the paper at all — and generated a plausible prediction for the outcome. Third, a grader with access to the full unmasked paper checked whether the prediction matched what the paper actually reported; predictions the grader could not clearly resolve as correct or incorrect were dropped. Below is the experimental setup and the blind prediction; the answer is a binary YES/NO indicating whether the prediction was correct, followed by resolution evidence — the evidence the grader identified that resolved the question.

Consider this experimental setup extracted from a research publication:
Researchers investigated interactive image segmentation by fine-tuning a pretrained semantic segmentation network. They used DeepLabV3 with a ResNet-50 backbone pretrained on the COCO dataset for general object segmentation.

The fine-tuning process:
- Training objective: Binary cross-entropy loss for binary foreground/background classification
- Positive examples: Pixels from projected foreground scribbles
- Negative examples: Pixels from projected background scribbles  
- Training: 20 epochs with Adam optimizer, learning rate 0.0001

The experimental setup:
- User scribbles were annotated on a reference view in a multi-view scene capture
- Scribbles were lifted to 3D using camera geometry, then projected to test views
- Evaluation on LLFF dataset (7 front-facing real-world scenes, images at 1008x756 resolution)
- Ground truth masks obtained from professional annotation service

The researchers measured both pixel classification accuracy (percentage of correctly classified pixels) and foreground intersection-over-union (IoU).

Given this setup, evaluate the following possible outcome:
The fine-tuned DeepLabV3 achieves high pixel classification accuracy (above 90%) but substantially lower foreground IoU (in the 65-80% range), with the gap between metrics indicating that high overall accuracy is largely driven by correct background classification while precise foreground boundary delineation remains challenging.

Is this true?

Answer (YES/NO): NO